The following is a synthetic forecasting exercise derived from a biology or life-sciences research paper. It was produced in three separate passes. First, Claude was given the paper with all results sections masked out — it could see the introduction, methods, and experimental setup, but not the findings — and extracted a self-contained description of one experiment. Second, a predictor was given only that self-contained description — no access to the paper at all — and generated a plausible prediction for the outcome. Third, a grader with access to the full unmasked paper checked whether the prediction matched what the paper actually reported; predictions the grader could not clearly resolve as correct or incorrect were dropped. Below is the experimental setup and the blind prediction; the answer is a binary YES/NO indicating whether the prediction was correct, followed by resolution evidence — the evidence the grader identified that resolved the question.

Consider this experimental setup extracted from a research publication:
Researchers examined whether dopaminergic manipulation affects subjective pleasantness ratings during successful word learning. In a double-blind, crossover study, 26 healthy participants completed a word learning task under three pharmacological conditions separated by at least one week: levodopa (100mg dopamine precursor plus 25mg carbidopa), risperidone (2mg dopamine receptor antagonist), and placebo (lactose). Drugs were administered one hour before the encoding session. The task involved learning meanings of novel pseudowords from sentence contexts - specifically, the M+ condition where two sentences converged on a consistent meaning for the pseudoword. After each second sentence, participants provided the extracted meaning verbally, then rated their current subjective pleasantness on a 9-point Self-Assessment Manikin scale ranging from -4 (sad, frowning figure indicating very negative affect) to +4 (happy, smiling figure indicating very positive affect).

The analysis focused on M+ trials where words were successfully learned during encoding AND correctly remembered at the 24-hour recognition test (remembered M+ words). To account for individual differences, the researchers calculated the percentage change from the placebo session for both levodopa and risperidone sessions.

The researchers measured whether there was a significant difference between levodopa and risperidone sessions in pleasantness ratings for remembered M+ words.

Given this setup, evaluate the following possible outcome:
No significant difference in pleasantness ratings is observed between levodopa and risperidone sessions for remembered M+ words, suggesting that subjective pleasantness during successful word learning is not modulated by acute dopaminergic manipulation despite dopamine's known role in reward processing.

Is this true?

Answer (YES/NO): NO